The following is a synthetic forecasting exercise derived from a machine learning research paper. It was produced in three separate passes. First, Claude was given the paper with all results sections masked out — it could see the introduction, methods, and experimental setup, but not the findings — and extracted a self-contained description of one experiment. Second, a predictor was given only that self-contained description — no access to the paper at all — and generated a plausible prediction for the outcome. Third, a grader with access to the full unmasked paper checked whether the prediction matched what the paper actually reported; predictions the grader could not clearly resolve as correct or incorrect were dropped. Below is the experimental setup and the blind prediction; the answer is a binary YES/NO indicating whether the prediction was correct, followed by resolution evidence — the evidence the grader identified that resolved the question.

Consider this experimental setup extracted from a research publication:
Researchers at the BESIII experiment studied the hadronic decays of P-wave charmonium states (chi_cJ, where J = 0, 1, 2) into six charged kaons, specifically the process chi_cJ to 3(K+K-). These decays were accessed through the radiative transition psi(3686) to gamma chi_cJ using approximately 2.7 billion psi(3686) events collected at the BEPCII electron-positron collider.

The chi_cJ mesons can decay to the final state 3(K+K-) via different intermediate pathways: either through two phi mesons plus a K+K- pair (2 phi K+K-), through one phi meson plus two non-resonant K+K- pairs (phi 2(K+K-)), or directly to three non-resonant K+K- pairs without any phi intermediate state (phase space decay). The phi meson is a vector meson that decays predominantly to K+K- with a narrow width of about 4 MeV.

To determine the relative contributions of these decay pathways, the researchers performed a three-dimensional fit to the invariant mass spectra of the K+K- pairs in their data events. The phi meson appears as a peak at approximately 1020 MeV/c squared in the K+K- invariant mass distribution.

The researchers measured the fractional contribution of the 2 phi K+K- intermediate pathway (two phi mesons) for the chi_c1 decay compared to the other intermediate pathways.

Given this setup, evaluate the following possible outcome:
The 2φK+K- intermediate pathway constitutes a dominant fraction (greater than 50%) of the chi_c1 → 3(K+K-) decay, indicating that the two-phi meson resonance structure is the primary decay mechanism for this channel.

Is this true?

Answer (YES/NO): YES